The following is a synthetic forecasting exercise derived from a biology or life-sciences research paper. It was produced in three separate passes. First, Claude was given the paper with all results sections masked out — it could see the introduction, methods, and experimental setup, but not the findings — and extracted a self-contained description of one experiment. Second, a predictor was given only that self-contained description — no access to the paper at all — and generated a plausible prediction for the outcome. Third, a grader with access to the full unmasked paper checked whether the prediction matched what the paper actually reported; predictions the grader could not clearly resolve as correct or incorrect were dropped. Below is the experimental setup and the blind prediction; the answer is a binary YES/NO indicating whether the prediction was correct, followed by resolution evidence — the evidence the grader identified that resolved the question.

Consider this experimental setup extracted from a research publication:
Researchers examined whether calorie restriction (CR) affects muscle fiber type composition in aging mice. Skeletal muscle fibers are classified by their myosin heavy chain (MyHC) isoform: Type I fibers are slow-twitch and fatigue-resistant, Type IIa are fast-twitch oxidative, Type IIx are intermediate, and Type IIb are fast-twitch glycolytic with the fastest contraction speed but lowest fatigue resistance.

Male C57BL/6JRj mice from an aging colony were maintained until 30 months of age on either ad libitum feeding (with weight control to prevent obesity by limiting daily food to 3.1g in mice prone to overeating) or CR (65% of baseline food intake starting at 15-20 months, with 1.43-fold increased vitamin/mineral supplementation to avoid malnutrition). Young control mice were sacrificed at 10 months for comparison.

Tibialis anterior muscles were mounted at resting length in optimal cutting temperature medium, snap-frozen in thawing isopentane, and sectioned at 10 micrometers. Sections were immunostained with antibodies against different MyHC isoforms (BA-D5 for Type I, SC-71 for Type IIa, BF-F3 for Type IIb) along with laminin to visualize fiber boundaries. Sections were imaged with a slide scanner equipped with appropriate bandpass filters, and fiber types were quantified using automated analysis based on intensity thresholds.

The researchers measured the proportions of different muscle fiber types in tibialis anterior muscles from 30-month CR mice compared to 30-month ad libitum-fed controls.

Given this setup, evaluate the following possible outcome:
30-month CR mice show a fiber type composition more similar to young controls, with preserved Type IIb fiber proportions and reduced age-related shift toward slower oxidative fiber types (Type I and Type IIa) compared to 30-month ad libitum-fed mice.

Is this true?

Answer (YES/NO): NO